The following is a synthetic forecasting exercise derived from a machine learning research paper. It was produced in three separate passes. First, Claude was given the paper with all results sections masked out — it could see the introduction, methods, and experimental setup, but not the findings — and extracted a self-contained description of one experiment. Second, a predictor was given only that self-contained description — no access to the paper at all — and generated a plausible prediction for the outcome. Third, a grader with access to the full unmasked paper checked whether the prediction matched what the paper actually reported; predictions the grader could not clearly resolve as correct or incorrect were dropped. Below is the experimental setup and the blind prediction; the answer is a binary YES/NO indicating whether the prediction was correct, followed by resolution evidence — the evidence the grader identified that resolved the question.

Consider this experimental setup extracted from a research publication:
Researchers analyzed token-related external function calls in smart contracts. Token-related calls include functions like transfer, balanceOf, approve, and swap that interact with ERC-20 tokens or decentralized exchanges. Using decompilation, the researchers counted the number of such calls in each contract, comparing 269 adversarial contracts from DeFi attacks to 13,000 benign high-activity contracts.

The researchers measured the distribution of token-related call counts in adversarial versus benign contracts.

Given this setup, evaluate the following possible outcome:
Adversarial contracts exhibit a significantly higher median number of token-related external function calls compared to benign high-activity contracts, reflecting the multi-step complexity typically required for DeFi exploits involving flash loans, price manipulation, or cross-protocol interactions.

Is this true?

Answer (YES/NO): YES